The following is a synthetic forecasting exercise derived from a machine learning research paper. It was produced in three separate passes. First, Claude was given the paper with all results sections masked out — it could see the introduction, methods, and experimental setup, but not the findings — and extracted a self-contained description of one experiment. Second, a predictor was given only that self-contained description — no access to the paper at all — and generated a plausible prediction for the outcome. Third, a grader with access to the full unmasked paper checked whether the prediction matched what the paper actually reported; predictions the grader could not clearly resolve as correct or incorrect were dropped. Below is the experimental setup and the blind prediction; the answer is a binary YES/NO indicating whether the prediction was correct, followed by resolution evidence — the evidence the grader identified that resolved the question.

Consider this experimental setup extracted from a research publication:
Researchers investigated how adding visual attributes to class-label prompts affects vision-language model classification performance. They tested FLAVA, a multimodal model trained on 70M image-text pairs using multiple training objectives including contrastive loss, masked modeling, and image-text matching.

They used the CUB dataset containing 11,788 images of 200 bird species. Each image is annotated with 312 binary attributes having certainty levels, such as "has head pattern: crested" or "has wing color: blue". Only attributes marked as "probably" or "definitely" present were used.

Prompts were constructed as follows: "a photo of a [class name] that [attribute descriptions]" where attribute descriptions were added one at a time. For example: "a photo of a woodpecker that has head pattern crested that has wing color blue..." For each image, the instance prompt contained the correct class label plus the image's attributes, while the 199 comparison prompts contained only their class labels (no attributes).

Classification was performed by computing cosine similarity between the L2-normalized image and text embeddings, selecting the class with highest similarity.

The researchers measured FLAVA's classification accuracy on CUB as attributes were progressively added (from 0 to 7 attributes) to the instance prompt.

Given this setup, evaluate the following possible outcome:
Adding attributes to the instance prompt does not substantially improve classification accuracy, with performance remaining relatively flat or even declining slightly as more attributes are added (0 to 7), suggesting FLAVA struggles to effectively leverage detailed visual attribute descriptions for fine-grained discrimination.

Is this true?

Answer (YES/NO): NO